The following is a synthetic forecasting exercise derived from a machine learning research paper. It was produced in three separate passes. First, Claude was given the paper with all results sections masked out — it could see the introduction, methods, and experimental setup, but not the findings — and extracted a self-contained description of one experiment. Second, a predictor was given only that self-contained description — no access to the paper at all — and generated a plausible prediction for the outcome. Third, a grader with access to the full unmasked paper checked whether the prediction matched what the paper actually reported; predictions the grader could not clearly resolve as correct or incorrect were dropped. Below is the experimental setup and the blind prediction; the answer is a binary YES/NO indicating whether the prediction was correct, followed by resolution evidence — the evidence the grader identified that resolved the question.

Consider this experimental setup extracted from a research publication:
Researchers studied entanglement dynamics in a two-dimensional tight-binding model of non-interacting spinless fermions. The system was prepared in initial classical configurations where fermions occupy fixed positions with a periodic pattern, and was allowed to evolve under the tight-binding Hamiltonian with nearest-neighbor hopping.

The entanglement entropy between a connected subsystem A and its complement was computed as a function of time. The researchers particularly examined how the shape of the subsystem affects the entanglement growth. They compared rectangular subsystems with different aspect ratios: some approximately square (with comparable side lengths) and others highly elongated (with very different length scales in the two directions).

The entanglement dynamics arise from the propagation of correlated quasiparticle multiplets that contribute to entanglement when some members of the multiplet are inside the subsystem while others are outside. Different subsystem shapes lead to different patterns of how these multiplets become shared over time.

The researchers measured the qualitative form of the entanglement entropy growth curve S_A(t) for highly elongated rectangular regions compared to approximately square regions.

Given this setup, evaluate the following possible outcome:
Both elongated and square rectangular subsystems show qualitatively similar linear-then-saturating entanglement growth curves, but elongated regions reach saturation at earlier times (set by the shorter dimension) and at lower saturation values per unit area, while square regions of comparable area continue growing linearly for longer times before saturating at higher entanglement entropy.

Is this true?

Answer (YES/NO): NO